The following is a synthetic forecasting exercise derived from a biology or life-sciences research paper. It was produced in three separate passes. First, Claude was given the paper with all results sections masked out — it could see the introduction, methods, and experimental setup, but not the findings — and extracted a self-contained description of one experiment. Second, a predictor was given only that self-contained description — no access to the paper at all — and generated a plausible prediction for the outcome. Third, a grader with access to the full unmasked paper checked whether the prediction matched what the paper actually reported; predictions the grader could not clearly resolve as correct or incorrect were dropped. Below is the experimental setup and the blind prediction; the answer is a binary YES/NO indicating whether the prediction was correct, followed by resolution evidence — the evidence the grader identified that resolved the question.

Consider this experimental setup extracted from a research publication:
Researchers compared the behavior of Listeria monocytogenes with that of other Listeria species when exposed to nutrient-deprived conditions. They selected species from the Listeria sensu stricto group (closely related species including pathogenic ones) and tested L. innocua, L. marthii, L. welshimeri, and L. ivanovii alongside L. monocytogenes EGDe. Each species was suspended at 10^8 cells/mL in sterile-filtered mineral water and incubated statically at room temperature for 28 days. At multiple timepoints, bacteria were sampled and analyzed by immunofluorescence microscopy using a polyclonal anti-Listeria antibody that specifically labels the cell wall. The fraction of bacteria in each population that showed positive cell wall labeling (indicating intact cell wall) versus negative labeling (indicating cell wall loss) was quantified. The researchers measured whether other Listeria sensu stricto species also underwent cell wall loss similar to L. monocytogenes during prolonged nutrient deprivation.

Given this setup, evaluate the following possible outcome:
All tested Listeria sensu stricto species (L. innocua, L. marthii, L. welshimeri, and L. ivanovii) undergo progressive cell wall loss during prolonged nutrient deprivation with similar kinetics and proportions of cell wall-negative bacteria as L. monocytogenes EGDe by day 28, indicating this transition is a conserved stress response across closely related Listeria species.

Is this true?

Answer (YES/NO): NO